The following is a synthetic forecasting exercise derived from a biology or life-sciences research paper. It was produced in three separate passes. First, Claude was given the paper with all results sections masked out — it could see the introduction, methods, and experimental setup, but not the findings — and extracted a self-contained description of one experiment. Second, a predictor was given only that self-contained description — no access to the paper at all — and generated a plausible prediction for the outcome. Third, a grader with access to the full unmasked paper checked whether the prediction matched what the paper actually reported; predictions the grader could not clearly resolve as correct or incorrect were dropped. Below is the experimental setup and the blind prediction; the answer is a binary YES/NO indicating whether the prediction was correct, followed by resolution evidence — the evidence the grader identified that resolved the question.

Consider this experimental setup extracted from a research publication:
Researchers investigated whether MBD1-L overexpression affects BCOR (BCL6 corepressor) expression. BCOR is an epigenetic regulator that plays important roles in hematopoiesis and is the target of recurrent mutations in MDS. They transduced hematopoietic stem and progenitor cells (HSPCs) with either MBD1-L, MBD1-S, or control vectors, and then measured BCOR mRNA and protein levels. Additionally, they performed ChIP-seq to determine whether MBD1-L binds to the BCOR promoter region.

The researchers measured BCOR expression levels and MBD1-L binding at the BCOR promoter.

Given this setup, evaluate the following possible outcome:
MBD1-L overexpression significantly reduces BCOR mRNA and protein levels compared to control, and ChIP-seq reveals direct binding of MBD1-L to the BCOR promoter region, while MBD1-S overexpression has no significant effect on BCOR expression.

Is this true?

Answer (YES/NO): NO